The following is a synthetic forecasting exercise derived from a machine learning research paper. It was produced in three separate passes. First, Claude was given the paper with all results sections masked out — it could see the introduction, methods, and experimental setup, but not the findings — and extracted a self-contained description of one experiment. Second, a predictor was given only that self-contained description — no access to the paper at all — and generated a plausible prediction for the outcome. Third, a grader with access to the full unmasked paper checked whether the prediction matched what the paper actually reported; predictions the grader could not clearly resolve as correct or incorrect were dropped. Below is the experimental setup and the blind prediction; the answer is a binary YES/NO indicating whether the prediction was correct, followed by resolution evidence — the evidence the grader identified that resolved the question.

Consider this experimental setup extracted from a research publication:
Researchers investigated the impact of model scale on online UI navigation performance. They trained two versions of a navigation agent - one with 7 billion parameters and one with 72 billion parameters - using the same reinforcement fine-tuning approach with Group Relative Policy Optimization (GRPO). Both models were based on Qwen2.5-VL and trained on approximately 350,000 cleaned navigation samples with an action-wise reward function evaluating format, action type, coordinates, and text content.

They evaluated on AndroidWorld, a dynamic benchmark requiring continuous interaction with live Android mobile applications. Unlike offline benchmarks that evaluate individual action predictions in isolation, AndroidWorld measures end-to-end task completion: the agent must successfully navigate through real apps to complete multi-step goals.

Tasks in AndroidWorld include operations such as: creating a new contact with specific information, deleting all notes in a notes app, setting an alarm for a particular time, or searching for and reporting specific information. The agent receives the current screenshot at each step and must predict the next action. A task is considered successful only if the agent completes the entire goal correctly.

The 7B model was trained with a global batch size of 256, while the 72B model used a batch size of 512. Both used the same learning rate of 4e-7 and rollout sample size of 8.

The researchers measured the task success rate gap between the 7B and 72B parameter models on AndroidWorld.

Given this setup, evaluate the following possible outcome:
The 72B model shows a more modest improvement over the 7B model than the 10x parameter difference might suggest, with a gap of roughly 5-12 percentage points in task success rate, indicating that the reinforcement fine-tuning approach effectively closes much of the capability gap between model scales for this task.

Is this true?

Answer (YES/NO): NO